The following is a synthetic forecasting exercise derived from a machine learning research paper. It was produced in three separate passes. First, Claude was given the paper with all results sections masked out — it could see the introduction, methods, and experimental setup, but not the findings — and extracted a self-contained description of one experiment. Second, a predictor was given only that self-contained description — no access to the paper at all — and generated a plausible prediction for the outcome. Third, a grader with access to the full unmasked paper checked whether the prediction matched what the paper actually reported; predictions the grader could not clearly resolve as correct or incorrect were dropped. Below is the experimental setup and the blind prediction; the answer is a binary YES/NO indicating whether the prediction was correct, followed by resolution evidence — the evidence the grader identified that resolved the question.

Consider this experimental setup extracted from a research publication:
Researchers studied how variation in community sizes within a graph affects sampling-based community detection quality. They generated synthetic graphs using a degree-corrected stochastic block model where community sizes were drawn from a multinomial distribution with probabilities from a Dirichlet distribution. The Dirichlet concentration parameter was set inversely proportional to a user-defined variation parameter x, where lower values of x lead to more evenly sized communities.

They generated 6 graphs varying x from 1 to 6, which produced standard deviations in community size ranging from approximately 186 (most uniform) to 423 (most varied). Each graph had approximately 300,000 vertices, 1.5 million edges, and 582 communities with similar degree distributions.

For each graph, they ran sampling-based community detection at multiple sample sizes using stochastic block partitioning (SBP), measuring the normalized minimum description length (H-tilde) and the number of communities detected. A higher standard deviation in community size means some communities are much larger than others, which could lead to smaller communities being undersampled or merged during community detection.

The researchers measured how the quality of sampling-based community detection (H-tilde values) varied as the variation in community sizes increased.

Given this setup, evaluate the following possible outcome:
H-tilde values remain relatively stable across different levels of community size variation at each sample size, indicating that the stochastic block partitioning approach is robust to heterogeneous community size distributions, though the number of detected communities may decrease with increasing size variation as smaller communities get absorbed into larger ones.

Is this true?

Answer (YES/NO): NO